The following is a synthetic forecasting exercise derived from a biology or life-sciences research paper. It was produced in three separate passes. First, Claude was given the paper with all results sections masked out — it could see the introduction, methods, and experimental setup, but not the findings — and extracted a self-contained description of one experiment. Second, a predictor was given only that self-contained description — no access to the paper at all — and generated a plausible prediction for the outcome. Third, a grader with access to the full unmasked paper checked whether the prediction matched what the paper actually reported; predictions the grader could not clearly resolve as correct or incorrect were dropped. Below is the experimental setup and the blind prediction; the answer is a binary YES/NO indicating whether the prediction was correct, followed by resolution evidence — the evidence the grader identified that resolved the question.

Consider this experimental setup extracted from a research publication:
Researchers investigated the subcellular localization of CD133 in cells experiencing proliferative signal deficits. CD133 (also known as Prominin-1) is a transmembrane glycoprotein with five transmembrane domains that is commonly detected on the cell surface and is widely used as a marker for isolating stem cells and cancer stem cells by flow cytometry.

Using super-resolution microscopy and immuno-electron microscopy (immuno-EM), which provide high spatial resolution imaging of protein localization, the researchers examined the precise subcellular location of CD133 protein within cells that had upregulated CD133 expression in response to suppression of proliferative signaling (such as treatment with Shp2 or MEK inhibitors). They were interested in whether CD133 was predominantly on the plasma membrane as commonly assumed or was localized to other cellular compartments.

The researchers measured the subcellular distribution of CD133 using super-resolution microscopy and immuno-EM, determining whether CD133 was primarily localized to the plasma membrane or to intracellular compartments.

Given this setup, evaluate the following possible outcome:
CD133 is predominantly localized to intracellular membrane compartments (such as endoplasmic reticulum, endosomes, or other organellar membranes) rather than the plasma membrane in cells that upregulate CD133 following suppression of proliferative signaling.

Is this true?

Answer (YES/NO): NO